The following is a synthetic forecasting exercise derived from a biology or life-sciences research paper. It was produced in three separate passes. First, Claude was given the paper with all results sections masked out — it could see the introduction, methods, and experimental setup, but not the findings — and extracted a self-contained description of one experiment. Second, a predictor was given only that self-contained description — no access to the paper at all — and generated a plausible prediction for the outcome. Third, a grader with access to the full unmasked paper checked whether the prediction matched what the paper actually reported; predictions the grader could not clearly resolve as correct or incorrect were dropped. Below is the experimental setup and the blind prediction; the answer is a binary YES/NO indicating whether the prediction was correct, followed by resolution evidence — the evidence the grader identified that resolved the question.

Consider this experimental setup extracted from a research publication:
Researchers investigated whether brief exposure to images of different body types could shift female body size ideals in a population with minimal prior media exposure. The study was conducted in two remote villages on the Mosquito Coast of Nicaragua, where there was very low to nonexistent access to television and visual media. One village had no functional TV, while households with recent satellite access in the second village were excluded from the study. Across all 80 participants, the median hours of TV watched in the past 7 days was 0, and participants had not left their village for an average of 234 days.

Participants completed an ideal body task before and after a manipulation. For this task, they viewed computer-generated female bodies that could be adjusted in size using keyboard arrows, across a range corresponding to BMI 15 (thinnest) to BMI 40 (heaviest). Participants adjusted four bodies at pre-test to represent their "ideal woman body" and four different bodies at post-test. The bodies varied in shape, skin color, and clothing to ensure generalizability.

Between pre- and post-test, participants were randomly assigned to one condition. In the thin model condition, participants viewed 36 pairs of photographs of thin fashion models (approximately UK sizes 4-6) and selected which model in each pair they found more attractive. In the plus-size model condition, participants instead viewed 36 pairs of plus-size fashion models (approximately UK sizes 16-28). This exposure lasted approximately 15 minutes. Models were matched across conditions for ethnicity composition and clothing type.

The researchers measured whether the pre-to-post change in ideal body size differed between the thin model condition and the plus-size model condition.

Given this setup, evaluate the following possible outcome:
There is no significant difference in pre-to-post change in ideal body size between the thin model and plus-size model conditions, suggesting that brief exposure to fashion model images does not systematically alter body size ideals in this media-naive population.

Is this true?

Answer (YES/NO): NO